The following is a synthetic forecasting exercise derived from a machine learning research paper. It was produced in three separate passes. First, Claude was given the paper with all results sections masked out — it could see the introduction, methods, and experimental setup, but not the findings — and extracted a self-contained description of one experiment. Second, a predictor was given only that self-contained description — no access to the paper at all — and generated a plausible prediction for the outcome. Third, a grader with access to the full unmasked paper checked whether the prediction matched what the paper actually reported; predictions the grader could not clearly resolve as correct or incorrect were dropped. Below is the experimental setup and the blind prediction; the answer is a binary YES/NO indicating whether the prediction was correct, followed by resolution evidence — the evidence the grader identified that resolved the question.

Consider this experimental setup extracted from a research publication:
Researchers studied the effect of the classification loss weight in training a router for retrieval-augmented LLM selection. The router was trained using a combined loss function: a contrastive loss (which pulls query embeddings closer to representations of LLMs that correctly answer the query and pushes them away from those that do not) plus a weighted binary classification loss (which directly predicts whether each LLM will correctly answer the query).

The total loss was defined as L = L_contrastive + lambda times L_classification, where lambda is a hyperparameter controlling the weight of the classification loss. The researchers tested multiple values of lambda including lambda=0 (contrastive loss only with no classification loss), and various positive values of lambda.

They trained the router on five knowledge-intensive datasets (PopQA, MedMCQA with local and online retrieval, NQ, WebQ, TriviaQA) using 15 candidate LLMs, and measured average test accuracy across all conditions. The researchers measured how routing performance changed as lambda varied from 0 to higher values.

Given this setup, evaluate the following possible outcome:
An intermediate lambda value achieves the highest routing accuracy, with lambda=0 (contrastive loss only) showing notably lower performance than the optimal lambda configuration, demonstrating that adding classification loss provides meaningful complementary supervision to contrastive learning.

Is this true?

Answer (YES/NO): YES